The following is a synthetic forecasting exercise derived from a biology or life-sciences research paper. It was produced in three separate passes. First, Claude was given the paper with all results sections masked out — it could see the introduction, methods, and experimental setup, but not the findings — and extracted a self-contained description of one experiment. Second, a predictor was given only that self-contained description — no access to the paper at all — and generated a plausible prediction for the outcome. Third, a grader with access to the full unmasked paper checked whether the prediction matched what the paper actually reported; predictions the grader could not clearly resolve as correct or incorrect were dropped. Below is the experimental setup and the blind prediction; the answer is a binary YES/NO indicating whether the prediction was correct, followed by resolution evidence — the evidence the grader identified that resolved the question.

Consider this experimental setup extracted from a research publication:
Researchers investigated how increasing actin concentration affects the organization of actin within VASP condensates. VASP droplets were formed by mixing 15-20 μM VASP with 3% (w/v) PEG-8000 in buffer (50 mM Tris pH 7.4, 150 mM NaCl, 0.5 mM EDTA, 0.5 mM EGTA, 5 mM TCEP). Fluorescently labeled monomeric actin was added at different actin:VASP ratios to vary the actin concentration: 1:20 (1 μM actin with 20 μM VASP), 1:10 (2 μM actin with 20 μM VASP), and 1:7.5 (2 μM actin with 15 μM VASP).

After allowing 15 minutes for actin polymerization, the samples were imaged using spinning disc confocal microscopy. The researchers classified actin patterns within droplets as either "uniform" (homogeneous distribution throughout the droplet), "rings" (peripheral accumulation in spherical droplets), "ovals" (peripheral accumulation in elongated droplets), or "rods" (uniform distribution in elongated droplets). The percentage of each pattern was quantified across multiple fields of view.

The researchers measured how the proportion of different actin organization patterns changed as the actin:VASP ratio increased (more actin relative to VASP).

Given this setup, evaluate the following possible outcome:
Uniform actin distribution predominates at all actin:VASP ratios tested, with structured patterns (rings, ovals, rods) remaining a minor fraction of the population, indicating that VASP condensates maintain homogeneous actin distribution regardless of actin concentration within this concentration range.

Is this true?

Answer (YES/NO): NO